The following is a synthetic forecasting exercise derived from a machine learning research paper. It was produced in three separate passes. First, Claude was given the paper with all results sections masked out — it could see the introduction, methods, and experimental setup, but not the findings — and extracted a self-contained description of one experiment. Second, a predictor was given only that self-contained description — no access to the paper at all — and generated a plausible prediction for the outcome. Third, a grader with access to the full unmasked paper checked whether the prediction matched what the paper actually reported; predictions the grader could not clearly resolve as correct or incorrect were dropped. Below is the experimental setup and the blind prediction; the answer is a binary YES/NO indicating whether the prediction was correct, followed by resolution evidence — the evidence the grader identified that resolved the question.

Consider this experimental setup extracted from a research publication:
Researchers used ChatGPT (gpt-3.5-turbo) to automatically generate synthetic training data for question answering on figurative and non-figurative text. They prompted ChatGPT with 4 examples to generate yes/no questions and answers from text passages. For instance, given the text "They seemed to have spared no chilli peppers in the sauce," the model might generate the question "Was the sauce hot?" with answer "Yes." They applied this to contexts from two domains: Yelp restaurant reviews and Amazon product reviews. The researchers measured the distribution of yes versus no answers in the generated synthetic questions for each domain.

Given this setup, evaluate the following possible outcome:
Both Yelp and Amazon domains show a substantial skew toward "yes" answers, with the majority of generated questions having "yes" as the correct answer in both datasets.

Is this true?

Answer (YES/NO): YES